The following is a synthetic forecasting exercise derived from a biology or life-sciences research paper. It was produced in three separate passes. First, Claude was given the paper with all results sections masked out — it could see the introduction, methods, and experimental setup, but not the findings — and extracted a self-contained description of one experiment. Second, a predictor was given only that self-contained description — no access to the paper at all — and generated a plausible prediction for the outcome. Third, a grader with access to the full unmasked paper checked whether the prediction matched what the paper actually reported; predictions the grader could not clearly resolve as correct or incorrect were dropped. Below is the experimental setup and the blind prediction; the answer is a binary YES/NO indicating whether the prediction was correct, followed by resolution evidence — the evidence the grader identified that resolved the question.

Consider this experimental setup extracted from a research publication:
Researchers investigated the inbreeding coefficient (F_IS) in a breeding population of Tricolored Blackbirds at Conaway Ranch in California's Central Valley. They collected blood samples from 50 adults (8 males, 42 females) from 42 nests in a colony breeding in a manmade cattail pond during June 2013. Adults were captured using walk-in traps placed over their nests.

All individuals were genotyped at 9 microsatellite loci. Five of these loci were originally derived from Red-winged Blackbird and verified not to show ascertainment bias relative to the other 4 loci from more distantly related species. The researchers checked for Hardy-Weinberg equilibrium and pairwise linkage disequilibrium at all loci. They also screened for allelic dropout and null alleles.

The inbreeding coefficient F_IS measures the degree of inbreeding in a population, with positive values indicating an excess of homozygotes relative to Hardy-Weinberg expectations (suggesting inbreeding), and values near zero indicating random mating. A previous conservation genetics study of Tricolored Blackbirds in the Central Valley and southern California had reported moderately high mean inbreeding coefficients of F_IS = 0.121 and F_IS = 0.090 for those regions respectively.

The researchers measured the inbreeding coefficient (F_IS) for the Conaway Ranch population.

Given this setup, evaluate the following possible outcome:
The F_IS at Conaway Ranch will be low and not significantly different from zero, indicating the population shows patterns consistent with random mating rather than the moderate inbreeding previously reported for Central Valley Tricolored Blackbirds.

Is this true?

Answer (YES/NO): YES